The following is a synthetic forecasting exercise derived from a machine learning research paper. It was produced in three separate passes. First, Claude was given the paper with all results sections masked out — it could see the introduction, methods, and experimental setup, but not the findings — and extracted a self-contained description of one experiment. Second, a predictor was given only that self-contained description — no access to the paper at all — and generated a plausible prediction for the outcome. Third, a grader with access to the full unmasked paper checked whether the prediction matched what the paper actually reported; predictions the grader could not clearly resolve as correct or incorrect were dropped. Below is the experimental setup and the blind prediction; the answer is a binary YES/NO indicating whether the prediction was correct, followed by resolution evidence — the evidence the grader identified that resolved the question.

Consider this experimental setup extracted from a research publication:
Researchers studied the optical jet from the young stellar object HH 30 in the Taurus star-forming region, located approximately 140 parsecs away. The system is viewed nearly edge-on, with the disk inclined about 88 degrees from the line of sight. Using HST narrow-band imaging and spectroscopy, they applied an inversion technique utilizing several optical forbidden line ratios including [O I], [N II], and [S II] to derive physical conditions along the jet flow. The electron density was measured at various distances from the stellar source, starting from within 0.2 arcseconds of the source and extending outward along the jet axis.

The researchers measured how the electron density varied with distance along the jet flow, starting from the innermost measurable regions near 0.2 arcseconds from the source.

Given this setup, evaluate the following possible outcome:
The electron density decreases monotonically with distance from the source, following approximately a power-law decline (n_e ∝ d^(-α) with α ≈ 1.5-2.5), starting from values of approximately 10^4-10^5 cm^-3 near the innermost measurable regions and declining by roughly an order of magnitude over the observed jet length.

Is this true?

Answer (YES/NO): NO